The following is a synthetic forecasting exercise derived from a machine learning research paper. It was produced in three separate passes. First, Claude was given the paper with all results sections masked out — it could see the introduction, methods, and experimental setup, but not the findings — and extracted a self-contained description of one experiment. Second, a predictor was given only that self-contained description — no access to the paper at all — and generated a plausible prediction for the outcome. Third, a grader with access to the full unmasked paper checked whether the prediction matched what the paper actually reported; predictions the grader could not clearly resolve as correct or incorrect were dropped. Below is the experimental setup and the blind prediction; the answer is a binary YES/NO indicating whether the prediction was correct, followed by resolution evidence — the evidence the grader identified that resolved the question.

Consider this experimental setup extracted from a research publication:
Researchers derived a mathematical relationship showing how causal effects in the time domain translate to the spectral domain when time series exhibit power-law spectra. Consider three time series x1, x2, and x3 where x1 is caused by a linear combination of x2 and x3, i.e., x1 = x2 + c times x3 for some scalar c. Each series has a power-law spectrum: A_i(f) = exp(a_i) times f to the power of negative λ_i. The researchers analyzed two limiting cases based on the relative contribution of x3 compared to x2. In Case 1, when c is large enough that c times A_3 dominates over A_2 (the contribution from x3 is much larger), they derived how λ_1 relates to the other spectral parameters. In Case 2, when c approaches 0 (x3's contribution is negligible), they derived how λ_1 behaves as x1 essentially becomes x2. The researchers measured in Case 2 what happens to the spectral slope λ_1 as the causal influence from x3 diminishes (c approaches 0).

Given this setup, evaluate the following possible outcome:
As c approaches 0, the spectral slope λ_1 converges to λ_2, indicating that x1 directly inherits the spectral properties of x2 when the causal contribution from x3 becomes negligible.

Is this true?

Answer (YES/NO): YES